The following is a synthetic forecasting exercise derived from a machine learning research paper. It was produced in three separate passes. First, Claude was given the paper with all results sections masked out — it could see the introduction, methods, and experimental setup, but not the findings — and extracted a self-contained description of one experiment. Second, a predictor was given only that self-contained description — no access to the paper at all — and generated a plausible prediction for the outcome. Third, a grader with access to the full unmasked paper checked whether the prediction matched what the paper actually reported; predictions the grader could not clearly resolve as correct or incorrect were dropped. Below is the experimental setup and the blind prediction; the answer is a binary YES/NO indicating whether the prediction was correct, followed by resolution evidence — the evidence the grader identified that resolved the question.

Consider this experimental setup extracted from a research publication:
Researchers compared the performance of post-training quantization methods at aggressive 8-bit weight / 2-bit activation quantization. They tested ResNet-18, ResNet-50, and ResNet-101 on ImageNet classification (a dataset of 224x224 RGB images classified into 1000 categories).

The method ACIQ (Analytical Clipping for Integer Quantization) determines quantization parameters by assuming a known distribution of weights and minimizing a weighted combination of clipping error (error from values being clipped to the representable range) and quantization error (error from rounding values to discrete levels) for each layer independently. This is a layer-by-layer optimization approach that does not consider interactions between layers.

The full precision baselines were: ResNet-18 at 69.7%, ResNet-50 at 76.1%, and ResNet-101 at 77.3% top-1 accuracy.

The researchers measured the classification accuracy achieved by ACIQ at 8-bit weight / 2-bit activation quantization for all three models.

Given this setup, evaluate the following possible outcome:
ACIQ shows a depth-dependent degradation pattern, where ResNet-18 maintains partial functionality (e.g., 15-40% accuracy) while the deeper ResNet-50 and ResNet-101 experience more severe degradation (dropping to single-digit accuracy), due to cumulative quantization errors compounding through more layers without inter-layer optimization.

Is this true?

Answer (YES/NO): NO